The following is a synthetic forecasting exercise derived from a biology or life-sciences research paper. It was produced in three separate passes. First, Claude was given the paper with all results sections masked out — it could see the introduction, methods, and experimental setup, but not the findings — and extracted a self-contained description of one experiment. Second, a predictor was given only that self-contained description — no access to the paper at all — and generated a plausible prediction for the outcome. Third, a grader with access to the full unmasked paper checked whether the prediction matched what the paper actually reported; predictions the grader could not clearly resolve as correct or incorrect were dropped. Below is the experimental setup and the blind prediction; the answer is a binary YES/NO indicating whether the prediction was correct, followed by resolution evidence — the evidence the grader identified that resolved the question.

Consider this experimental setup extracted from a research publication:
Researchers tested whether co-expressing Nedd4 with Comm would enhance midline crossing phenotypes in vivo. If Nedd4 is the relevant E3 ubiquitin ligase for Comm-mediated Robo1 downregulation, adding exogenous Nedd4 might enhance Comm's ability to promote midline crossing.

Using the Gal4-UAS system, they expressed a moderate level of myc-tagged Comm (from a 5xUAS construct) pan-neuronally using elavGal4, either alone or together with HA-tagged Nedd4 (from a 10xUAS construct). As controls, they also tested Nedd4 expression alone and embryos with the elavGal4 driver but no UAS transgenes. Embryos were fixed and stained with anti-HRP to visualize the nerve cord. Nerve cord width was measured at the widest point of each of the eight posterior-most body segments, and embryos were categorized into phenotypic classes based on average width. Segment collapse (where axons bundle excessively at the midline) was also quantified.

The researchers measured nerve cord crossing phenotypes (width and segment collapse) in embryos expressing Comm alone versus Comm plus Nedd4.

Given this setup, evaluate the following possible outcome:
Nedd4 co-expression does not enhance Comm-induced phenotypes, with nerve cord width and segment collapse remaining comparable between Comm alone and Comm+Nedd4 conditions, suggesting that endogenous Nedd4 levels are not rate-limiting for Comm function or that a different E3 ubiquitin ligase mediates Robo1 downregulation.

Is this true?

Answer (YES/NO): NO